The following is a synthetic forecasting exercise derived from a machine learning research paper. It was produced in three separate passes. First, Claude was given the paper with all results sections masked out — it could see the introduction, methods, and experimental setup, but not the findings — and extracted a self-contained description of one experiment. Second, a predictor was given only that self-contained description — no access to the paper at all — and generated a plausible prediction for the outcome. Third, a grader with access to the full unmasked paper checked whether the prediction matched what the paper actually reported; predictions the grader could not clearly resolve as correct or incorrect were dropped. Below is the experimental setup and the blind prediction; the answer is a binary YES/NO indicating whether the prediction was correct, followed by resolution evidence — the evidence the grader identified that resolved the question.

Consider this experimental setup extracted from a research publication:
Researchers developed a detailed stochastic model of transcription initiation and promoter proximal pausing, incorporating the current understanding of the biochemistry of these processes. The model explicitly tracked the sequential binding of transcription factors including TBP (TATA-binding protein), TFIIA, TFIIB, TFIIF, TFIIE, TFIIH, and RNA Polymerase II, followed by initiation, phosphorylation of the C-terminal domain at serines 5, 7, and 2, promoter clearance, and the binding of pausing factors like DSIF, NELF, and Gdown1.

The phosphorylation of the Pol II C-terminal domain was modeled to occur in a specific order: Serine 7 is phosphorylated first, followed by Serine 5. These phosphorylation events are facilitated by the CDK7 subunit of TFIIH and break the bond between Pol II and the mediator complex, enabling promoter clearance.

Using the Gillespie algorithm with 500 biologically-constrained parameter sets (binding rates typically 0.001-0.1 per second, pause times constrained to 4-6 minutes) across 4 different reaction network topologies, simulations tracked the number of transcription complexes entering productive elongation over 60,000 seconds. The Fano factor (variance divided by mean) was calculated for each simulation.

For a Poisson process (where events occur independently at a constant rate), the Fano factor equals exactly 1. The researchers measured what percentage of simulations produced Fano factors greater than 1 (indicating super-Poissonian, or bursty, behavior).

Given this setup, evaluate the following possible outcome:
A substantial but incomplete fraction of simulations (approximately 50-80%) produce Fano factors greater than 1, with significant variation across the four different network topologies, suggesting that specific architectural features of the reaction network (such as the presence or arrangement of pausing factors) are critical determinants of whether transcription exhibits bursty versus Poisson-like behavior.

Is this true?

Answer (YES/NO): NO